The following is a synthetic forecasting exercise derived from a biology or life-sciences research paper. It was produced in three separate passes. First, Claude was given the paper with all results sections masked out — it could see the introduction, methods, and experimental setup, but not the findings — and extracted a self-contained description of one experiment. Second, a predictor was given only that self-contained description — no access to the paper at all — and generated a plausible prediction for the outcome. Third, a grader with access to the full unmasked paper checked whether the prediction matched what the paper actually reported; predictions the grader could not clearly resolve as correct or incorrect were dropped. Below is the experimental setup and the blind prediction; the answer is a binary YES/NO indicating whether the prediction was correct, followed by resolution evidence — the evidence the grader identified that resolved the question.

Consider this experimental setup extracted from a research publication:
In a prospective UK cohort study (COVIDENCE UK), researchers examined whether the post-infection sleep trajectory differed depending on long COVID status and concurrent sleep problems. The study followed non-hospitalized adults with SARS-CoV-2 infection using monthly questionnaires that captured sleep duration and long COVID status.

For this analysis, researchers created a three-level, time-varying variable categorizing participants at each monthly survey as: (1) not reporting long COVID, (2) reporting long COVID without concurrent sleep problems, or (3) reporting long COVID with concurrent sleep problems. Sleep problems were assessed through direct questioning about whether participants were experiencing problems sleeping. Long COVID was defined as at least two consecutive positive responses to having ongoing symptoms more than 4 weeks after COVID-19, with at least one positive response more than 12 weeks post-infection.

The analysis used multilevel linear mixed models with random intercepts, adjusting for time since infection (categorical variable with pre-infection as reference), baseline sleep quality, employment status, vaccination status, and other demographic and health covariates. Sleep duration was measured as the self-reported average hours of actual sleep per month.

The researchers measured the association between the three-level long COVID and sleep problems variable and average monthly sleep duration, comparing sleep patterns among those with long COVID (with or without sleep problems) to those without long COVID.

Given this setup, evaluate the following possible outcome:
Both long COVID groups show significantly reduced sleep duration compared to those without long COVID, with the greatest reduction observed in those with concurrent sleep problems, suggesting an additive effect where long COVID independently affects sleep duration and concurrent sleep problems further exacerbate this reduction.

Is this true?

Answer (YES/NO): NO